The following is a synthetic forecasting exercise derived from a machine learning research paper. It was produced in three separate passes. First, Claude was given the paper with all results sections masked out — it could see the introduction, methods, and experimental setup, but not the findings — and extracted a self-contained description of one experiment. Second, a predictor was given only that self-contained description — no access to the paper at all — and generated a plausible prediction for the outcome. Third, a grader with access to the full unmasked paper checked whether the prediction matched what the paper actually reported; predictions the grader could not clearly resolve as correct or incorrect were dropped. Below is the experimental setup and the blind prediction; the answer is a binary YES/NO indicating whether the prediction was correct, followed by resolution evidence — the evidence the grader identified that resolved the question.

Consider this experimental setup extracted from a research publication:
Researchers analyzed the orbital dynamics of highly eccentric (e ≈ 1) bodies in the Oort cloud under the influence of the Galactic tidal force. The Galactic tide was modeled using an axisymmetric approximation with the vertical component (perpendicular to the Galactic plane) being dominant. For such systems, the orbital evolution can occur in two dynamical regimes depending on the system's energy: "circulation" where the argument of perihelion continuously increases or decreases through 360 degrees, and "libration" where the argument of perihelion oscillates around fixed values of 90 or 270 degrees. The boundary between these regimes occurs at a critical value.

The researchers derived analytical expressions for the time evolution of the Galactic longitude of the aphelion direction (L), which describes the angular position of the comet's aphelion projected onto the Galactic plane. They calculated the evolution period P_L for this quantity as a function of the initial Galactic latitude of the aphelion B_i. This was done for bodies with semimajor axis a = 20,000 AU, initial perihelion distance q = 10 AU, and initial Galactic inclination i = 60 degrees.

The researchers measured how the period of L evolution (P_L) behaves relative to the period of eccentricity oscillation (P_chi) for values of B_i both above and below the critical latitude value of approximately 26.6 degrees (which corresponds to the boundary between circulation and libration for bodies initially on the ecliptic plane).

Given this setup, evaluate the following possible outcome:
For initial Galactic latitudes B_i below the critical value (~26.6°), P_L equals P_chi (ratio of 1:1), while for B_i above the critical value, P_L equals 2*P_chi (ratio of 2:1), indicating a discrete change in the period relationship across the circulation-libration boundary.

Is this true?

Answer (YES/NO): NO